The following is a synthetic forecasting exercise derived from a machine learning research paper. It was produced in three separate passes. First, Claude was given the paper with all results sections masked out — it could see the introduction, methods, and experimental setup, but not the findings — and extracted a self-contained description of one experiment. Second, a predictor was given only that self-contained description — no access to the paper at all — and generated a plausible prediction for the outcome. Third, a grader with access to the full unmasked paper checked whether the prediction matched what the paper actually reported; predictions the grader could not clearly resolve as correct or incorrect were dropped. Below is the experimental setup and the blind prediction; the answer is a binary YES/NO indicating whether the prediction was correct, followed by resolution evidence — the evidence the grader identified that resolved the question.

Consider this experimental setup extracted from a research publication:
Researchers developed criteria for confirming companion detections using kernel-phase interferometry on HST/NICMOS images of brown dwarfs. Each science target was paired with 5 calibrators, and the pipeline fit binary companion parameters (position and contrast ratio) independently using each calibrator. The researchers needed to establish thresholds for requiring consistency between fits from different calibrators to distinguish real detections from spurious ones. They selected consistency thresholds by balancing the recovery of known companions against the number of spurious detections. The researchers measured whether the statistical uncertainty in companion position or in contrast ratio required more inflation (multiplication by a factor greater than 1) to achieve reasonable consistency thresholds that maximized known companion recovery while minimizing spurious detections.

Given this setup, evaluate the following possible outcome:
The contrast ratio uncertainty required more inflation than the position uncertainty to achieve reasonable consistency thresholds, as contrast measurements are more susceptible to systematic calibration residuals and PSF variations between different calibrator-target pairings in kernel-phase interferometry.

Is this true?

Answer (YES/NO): NO